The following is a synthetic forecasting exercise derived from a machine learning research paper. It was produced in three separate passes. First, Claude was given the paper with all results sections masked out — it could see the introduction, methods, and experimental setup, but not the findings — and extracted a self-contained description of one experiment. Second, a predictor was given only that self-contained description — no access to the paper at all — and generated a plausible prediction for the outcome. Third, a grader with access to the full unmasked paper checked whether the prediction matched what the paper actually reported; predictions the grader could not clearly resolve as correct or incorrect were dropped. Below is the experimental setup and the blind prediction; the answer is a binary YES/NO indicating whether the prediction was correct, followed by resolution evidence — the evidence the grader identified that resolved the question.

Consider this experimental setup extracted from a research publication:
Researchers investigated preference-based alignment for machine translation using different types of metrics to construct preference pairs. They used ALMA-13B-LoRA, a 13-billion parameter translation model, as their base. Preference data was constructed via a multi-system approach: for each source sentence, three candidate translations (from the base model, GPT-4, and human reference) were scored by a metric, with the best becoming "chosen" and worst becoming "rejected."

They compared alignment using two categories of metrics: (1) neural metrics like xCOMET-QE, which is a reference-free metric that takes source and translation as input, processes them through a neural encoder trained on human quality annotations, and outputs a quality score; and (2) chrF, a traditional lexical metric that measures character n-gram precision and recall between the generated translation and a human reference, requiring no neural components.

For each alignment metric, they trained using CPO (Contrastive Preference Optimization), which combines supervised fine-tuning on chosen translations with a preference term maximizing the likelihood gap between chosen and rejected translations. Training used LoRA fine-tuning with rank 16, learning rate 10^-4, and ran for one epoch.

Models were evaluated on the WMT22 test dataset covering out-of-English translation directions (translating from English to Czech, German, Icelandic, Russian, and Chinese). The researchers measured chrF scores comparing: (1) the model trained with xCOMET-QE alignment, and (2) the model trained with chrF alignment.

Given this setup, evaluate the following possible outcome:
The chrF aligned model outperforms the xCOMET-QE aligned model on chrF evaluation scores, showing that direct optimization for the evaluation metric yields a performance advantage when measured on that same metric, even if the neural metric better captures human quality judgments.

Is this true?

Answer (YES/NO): NO